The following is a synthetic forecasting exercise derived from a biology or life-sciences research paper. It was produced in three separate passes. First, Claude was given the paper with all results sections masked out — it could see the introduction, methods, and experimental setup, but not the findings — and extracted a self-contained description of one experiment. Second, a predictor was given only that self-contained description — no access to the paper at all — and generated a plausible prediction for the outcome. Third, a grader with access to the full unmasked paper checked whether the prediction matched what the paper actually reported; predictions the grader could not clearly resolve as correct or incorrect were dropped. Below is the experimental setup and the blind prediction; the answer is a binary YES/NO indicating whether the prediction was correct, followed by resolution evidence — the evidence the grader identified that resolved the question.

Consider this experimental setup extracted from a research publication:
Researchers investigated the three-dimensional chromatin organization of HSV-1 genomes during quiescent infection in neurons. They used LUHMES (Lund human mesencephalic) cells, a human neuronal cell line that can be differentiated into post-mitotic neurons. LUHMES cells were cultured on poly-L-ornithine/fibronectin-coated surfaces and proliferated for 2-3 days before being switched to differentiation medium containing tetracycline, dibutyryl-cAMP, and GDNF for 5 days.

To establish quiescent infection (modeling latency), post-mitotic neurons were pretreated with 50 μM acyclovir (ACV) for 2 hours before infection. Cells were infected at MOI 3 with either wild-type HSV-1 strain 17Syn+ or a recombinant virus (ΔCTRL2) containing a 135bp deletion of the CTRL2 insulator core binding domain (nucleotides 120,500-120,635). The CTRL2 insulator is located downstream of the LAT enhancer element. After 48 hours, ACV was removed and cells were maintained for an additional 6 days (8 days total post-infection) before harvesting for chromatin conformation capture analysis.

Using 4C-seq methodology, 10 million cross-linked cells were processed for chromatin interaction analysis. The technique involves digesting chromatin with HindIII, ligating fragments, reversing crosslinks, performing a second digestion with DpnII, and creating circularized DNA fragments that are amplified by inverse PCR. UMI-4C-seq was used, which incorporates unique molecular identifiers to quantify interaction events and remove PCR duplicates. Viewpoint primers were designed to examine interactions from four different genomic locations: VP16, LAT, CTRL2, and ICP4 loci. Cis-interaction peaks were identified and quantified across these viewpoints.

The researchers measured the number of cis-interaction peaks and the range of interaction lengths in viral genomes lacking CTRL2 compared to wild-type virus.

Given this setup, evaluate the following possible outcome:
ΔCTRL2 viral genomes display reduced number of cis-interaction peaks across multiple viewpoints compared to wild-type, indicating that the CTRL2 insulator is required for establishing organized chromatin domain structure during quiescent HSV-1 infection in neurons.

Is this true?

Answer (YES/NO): NO